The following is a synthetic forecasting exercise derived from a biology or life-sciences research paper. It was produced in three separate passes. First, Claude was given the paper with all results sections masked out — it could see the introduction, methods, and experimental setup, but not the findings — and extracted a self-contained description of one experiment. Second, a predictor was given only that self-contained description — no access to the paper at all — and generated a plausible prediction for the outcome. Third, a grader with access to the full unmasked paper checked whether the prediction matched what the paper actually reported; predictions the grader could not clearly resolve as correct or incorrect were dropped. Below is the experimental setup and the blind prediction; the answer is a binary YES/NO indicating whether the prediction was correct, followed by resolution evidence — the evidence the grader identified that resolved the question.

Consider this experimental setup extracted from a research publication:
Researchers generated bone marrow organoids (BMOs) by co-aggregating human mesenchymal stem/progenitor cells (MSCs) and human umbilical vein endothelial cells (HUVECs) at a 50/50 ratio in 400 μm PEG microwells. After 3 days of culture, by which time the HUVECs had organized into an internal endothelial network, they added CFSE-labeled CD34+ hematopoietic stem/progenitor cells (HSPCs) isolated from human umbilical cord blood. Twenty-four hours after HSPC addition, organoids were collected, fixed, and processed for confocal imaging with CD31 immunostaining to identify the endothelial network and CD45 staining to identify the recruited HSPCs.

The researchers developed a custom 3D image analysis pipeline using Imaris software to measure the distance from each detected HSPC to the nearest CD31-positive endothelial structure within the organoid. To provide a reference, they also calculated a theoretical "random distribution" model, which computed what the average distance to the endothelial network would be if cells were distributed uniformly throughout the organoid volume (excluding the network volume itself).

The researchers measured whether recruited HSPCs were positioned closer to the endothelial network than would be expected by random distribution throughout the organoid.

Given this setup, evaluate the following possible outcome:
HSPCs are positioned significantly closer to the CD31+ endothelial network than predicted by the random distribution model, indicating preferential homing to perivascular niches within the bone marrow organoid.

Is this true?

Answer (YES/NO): YES